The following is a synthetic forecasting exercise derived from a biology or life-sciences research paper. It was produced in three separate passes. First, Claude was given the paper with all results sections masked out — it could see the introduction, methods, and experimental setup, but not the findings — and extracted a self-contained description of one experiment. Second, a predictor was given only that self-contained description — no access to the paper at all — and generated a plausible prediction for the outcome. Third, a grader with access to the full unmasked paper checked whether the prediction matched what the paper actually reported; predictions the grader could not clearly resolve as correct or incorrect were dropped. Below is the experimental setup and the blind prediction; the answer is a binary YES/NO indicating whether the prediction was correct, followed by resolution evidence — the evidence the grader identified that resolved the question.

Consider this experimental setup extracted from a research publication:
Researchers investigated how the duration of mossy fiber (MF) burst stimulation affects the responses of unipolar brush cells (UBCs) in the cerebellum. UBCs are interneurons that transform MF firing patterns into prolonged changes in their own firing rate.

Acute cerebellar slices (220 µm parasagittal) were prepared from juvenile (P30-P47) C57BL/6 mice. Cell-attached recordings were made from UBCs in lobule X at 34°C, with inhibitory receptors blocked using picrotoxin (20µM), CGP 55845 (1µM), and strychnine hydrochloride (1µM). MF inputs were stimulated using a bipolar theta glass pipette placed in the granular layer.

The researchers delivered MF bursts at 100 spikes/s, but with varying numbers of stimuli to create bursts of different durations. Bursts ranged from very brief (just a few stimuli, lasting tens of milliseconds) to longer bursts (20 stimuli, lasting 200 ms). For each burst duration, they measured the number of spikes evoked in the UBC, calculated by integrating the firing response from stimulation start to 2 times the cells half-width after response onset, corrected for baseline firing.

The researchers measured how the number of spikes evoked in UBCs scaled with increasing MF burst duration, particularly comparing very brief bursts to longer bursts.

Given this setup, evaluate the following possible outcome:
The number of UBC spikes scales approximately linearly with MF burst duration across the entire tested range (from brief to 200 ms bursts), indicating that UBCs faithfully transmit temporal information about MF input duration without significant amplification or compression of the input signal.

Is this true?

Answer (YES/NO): NO